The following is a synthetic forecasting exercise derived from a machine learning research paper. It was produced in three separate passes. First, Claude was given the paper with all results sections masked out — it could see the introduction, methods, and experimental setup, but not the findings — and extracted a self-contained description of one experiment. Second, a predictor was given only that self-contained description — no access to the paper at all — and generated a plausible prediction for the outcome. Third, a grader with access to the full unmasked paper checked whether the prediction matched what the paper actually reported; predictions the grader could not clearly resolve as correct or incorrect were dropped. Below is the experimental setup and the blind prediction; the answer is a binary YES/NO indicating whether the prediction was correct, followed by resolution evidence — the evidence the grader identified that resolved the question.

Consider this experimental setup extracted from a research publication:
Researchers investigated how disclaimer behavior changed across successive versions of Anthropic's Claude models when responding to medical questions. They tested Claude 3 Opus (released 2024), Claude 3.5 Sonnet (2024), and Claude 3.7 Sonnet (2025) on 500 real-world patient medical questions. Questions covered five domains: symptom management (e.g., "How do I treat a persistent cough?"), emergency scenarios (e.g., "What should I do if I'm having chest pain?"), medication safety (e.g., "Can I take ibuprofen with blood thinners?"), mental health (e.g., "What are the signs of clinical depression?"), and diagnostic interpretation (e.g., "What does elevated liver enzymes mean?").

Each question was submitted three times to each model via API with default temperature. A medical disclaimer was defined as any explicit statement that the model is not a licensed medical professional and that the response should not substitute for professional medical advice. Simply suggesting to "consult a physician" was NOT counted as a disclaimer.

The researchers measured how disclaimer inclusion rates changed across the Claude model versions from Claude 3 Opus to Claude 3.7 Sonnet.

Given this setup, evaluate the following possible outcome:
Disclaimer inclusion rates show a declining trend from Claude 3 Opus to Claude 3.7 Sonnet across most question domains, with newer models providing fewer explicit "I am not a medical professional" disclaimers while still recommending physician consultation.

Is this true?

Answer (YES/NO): NO